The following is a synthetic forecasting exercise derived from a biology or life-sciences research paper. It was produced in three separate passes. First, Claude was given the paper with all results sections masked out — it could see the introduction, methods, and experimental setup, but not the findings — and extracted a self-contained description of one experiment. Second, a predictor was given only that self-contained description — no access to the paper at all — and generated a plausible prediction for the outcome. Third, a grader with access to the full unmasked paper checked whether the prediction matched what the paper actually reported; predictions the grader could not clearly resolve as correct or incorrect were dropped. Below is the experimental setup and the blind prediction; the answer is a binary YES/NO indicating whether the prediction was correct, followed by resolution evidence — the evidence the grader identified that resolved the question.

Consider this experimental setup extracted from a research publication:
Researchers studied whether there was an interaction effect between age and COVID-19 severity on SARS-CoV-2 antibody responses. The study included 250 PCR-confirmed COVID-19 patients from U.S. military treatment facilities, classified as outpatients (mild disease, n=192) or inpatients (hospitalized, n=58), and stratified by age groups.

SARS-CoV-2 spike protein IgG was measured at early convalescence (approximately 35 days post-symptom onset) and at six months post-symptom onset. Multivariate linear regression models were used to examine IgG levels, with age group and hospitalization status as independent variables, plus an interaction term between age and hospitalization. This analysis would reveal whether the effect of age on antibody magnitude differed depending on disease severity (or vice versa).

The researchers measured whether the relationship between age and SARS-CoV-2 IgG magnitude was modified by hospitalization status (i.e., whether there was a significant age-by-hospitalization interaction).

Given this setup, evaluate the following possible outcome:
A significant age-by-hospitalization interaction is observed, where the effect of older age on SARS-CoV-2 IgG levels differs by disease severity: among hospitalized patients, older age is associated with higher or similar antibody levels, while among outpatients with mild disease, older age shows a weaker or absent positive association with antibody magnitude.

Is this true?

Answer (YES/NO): NO